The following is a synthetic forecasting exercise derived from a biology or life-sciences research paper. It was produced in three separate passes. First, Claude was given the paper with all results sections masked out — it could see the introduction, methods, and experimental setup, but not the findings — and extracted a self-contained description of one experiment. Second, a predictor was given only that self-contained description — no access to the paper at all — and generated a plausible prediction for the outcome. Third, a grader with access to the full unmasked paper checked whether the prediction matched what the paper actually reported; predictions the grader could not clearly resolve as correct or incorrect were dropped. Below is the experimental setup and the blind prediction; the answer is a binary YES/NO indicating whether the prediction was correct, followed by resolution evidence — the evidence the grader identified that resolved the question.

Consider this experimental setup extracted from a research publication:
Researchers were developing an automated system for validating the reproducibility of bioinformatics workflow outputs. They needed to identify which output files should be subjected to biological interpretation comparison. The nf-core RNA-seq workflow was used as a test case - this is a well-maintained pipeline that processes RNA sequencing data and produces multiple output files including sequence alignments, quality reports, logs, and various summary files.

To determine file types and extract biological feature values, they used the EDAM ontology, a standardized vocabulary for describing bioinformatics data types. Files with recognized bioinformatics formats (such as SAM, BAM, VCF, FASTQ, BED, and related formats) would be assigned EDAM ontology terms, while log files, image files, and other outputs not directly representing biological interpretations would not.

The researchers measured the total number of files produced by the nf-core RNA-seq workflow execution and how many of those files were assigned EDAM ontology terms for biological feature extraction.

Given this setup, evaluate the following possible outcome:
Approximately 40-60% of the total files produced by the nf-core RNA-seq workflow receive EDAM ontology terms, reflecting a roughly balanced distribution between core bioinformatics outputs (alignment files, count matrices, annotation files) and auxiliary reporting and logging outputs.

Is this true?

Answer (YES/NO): NO